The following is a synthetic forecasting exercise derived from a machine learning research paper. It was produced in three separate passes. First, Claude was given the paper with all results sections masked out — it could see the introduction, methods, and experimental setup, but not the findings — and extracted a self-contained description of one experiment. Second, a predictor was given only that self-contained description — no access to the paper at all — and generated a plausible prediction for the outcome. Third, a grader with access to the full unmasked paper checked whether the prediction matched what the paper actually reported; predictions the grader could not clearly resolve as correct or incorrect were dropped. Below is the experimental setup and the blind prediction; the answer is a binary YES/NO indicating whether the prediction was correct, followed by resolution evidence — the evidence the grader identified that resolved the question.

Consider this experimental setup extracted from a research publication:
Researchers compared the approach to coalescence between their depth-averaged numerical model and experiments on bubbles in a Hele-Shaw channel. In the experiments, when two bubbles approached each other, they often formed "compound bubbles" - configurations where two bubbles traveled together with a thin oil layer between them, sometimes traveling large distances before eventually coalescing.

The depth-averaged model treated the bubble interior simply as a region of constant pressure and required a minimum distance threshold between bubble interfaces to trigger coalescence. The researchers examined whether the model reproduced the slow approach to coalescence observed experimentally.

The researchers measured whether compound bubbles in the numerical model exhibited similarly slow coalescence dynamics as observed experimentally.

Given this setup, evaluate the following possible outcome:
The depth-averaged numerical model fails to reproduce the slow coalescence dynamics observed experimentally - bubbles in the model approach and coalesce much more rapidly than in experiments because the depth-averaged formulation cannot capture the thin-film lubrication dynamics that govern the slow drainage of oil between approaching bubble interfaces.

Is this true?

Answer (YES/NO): YES